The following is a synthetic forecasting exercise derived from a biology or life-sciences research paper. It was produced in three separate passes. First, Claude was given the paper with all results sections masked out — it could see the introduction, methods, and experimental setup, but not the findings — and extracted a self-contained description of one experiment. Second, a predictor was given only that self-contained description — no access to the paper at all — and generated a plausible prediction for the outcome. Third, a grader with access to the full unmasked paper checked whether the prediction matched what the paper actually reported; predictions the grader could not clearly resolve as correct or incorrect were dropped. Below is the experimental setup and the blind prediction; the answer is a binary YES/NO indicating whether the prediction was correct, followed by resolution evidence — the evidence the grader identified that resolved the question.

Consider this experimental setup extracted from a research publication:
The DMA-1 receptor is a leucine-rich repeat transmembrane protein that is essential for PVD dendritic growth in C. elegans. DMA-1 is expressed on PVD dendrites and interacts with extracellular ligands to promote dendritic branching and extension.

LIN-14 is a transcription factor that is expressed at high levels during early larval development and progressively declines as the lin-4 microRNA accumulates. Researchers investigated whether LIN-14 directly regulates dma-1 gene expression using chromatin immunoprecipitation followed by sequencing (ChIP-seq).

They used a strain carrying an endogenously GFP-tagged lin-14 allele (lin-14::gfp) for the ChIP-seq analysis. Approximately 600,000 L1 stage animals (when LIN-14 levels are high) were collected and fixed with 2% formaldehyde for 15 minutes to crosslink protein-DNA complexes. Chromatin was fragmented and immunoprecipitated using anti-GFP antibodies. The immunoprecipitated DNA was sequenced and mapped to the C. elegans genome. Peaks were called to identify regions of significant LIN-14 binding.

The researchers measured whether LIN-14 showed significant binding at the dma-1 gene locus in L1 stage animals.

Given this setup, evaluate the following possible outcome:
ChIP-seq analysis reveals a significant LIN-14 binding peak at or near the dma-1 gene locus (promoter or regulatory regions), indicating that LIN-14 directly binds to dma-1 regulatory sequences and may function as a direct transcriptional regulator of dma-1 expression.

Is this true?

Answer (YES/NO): YES